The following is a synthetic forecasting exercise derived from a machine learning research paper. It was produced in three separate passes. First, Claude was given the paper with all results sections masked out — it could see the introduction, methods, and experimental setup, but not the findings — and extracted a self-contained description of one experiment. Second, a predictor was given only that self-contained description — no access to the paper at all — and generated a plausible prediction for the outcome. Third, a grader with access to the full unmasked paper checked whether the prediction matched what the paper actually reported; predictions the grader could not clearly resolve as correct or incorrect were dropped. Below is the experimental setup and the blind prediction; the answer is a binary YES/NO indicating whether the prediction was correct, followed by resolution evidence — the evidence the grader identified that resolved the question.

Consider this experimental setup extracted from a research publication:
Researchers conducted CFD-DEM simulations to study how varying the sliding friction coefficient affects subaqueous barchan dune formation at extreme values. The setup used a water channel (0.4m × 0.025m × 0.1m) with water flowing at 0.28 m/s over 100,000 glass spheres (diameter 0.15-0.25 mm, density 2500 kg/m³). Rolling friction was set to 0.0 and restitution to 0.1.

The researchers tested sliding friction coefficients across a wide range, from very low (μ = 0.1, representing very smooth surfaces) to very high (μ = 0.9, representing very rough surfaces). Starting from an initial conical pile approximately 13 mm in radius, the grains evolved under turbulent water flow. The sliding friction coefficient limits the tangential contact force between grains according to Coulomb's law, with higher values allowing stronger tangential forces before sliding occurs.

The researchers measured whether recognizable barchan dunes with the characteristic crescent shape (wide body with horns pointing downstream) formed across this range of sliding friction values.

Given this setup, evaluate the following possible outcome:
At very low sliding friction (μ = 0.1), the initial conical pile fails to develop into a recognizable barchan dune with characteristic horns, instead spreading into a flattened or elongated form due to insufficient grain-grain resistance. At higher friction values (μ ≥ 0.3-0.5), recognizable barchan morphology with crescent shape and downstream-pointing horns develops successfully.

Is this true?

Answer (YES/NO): NO